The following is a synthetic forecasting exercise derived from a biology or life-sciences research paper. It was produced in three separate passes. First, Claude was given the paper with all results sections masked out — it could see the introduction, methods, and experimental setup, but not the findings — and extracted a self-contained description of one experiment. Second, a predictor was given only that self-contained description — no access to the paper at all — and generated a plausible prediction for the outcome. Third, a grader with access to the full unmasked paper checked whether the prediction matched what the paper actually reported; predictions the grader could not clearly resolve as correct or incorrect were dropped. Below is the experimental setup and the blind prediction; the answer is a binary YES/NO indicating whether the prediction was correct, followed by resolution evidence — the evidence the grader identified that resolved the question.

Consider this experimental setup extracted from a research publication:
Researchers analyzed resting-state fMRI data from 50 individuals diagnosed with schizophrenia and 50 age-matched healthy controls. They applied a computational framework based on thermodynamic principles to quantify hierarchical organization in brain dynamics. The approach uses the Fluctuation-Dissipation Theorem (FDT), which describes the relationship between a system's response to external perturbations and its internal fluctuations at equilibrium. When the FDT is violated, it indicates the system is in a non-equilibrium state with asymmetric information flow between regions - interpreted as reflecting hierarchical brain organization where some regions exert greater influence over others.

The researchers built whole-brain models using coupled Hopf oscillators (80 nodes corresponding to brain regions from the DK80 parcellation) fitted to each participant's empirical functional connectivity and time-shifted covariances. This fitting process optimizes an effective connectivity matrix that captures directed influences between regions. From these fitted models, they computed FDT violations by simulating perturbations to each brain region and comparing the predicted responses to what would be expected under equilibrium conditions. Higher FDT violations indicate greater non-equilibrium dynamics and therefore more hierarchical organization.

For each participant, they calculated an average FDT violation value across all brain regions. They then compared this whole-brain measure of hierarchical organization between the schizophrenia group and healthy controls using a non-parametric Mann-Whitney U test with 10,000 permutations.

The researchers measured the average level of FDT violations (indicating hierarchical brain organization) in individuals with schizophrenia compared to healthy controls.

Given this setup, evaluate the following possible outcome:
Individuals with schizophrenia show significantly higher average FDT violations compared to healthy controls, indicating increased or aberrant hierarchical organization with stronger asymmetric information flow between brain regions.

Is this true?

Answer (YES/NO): YES